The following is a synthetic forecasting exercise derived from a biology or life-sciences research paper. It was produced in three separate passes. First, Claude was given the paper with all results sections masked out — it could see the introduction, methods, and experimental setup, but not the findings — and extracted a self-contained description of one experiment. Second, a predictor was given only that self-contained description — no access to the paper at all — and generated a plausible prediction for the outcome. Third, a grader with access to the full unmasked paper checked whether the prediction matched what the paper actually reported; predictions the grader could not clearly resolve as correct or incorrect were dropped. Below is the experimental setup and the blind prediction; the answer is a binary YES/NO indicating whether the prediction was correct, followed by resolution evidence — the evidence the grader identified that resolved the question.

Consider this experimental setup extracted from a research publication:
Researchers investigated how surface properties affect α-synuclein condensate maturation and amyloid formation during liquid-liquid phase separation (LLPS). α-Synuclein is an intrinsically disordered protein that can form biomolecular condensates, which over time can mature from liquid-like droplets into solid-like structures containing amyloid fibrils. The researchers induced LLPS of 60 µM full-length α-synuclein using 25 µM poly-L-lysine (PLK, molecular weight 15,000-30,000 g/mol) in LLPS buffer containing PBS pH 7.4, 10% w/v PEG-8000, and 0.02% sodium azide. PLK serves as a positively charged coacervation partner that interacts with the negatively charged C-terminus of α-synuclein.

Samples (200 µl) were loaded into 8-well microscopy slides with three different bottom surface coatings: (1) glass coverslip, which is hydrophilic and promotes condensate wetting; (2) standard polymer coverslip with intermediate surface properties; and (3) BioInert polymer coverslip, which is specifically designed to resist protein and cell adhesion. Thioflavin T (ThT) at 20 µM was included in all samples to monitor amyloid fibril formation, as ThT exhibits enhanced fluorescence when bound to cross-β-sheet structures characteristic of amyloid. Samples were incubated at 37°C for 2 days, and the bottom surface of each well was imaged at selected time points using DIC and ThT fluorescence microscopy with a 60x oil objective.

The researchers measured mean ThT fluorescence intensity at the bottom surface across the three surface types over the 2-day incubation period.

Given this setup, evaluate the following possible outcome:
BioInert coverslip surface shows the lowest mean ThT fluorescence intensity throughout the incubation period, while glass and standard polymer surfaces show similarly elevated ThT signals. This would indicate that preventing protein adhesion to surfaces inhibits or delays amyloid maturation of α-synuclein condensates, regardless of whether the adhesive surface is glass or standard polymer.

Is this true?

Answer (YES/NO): YES